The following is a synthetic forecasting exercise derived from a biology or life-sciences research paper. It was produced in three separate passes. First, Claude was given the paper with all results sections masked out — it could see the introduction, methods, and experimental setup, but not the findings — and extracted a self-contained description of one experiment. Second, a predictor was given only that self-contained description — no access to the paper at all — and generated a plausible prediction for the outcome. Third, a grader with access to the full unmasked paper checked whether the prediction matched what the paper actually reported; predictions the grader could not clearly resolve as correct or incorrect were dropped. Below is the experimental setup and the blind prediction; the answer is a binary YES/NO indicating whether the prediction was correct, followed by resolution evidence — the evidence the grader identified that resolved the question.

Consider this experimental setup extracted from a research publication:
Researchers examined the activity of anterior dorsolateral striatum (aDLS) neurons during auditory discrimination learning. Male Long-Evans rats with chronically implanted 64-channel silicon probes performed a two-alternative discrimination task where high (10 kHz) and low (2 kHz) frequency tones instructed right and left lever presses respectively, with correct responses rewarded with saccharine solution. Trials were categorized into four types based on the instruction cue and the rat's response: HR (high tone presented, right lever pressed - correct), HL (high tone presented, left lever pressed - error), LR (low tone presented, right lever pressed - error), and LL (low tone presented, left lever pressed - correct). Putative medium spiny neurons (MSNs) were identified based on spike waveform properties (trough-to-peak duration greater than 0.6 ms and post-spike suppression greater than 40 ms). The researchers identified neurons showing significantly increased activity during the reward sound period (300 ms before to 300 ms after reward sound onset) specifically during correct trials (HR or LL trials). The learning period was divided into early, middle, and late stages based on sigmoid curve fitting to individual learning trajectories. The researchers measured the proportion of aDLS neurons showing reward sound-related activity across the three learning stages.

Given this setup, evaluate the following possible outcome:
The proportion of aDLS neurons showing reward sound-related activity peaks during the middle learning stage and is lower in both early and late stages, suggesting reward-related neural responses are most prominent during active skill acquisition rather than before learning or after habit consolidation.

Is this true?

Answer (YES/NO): NO